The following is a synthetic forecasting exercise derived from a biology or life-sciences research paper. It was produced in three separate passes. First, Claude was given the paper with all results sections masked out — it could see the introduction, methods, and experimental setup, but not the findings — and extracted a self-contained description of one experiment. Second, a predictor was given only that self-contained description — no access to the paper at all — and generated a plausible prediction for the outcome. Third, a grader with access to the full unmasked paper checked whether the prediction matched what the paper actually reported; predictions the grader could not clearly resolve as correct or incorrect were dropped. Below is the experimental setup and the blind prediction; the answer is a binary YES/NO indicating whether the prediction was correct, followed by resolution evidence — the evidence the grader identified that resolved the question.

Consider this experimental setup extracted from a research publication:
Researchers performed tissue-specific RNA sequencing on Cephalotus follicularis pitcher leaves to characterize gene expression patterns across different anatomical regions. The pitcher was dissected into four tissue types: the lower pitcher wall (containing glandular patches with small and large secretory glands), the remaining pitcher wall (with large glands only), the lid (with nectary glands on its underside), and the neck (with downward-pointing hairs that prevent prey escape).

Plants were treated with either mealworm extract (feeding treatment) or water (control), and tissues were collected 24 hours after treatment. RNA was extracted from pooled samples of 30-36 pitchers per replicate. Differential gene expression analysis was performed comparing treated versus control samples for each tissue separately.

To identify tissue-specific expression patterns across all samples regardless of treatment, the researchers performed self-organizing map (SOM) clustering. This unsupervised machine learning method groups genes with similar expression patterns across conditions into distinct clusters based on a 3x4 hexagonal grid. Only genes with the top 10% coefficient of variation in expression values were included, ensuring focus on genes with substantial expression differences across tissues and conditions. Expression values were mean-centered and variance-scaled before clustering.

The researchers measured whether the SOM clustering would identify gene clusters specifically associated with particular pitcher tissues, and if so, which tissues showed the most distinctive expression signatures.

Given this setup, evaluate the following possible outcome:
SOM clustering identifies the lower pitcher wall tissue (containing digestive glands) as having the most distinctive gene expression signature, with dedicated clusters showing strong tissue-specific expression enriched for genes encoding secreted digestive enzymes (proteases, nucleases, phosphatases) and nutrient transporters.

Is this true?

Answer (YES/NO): NO